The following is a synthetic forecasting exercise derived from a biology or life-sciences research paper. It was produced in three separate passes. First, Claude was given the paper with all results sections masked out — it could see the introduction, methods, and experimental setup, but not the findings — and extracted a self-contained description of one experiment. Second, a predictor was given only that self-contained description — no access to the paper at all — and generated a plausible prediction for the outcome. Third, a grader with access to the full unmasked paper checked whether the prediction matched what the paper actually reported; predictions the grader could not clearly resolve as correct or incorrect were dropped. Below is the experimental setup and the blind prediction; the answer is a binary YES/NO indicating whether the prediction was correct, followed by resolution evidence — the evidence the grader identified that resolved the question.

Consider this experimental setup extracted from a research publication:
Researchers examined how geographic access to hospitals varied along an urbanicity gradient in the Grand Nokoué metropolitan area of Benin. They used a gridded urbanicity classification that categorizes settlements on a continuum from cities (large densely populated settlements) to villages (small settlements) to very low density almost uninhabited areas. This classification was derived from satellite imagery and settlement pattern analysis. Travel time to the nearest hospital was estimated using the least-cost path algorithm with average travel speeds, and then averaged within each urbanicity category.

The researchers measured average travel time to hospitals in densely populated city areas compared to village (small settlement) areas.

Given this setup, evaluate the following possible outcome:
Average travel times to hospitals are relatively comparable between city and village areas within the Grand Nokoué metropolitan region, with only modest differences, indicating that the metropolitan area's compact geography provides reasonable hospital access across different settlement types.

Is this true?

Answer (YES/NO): NO